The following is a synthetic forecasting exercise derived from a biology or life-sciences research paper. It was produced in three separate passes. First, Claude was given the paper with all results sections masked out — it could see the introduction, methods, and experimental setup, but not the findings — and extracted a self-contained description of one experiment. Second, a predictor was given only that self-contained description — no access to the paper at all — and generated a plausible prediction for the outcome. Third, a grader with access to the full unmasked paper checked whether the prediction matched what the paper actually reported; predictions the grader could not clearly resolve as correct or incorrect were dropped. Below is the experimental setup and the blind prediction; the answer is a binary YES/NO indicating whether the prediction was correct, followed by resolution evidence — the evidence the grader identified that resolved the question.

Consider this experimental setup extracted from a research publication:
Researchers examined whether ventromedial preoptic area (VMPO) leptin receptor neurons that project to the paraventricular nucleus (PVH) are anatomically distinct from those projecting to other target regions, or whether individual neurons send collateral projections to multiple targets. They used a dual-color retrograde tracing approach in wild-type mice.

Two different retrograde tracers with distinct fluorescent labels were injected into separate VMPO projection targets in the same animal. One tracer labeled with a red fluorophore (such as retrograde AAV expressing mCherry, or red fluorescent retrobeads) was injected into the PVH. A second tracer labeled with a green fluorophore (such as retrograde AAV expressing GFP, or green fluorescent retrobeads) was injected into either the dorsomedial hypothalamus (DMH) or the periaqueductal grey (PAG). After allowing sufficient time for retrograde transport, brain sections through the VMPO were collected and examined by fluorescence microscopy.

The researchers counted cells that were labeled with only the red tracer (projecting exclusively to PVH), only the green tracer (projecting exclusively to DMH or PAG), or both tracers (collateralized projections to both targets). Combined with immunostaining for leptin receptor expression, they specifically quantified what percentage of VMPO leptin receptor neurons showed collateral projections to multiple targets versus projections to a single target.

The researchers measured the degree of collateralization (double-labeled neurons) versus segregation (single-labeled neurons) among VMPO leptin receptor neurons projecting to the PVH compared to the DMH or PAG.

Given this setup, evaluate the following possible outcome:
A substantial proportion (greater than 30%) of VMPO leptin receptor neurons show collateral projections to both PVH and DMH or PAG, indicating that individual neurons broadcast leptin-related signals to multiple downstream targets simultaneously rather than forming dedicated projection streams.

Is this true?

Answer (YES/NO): NO